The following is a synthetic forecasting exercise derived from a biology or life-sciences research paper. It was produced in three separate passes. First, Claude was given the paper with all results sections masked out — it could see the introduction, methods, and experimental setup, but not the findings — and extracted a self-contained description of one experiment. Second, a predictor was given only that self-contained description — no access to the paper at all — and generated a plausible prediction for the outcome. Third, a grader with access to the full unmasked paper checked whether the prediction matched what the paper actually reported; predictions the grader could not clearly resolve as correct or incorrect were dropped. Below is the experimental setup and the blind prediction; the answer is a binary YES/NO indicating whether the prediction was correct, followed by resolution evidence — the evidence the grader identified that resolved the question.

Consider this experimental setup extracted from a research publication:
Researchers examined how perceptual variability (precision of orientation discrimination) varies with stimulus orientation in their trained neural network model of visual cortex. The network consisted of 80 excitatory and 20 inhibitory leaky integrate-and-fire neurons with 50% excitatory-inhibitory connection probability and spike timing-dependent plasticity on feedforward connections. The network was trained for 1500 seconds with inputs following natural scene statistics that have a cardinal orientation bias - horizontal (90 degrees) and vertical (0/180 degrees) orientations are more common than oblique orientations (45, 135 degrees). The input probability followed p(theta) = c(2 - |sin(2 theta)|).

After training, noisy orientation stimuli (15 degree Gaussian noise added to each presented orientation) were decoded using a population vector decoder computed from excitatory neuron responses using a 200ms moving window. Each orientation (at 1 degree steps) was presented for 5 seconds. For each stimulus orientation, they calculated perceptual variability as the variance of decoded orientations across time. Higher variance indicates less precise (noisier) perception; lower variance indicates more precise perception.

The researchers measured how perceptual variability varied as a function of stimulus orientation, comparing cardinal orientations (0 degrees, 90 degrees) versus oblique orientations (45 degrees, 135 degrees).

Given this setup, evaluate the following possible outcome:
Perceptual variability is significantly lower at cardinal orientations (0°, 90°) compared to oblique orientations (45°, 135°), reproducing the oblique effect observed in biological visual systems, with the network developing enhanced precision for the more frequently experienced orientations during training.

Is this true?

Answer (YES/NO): YES